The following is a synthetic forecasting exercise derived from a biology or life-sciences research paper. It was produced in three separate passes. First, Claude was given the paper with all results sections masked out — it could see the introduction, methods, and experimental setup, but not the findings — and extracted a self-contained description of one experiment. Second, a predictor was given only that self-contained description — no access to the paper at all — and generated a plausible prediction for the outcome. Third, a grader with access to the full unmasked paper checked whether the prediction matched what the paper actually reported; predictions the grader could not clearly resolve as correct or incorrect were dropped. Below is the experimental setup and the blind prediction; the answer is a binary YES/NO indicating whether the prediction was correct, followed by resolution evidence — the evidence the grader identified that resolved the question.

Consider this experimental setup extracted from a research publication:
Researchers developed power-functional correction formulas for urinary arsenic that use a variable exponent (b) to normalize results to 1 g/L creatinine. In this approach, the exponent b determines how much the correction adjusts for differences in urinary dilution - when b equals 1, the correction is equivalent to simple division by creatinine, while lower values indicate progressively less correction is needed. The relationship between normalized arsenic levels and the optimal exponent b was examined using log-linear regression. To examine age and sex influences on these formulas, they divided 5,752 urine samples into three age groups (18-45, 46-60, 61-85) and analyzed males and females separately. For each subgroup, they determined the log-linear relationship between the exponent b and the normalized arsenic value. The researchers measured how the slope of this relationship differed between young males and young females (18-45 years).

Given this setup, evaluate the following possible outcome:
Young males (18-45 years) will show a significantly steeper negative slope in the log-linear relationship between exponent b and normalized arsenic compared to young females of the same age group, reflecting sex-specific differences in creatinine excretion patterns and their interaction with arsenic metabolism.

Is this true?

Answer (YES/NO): NO